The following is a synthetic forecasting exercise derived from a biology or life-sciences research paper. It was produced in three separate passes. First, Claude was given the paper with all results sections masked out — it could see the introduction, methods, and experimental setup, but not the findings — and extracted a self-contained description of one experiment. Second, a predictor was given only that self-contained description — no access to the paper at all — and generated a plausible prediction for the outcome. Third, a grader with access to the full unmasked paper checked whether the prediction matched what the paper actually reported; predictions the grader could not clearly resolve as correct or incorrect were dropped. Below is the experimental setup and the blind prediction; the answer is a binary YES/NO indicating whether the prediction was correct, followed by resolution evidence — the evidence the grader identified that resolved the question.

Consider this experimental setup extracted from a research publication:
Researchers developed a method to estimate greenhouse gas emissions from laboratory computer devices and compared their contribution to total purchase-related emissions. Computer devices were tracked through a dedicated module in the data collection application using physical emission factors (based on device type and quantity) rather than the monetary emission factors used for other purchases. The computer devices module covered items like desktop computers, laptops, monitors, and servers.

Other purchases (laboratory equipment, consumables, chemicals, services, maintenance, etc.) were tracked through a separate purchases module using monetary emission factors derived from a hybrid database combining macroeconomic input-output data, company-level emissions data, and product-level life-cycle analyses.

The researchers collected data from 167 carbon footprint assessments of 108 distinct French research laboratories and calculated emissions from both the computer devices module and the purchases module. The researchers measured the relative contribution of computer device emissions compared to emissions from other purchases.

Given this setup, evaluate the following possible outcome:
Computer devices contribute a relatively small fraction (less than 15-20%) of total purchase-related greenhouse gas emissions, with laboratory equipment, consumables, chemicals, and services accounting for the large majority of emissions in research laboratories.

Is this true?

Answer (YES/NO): YES